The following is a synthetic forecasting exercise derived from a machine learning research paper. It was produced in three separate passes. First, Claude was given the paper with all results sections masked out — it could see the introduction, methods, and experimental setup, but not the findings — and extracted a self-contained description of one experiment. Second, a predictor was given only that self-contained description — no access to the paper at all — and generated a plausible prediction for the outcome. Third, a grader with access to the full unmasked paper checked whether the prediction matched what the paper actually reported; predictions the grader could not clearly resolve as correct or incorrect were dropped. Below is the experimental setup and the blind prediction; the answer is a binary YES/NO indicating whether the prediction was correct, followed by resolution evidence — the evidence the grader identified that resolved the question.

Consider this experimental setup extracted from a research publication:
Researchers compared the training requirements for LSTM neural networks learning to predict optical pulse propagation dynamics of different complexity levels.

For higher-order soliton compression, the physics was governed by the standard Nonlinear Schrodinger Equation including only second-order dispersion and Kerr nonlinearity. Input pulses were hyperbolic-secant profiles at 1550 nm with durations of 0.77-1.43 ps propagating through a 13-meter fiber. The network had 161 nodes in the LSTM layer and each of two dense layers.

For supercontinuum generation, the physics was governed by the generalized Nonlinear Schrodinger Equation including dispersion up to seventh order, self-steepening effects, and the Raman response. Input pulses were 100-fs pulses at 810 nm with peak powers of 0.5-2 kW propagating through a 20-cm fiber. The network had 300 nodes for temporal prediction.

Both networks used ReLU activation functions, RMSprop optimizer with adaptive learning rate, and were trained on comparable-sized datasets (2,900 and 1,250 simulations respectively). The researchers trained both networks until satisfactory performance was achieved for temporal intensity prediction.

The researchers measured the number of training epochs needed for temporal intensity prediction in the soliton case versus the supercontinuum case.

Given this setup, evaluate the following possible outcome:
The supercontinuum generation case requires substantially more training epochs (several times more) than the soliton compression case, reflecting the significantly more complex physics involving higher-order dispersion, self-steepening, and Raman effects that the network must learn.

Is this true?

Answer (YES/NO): NO